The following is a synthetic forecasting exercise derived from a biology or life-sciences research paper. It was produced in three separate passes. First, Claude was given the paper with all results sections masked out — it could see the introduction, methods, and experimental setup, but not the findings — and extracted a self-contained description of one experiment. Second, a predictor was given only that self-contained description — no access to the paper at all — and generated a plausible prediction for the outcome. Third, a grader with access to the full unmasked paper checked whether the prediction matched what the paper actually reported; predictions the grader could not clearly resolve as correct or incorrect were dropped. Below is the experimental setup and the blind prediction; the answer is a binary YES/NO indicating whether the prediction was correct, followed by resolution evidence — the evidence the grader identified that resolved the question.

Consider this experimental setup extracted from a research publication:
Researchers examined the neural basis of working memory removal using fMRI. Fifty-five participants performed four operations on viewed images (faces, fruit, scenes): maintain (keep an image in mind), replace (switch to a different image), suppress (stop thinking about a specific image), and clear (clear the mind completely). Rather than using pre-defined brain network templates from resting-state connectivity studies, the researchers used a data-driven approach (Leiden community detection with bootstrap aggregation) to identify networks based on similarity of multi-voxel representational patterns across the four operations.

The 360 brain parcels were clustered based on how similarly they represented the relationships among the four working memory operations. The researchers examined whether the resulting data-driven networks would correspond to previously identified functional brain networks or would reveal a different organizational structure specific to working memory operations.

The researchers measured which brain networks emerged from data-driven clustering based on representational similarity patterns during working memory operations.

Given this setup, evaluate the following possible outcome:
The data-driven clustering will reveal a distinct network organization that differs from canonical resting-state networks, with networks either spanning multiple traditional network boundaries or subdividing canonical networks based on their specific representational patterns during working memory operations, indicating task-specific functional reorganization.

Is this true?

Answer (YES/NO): NO